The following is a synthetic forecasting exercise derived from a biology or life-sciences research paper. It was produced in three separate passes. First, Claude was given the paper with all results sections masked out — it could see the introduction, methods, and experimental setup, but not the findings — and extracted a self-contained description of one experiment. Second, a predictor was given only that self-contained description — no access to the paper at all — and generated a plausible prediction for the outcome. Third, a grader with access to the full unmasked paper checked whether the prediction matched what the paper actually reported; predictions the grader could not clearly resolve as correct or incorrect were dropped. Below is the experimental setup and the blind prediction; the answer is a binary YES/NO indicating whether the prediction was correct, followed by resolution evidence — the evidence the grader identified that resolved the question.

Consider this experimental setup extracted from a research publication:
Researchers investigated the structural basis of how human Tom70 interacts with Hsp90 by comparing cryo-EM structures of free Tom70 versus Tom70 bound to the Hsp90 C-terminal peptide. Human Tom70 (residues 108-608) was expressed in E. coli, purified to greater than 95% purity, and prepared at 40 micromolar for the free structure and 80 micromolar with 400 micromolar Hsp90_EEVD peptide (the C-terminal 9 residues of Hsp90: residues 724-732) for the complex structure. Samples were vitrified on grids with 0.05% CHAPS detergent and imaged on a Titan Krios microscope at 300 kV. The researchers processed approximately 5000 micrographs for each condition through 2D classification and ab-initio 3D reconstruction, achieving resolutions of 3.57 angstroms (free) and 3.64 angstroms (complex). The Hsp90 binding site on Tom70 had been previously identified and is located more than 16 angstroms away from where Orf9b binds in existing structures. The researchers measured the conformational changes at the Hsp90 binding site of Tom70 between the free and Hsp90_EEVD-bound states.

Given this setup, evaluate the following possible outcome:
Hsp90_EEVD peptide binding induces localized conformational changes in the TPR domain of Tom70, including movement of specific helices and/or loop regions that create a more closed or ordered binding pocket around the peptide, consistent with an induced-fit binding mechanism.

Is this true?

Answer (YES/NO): NO